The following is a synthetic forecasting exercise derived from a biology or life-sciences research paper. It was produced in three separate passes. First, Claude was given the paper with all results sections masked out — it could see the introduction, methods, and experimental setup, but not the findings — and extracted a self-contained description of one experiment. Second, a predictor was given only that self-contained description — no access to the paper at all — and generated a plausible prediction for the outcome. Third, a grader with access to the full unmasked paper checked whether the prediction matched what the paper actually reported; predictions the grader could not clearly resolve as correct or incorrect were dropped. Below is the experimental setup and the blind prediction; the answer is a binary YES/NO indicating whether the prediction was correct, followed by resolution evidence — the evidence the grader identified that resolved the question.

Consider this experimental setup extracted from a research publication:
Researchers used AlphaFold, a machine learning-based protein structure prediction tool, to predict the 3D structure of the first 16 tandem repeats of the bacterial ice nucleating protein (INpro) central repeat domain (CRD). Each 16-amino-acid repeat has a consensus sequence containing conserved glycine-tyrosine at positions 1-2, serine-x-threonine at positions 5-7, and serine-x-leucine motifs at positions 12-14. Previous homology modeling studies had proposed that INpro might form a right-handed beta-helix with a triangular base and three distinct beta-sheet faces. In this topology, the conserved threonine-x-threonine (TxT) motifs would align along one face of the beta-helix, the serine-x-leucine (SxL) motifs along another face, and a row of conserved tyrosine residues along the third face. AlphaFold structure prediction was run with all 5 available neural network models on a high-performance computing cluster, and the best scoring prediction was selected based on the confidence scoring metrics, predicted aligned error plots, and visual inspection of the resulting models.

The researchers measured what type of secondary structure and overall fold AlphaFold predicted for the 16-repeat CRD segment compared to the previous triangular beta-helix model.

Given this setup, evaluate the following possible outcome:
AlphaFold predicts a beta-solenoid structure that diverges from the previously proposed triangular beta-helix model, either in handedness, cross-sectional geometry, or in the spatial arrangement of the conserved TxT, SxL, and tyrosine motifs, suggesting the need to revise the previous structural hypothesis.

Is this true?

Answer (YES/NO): YES